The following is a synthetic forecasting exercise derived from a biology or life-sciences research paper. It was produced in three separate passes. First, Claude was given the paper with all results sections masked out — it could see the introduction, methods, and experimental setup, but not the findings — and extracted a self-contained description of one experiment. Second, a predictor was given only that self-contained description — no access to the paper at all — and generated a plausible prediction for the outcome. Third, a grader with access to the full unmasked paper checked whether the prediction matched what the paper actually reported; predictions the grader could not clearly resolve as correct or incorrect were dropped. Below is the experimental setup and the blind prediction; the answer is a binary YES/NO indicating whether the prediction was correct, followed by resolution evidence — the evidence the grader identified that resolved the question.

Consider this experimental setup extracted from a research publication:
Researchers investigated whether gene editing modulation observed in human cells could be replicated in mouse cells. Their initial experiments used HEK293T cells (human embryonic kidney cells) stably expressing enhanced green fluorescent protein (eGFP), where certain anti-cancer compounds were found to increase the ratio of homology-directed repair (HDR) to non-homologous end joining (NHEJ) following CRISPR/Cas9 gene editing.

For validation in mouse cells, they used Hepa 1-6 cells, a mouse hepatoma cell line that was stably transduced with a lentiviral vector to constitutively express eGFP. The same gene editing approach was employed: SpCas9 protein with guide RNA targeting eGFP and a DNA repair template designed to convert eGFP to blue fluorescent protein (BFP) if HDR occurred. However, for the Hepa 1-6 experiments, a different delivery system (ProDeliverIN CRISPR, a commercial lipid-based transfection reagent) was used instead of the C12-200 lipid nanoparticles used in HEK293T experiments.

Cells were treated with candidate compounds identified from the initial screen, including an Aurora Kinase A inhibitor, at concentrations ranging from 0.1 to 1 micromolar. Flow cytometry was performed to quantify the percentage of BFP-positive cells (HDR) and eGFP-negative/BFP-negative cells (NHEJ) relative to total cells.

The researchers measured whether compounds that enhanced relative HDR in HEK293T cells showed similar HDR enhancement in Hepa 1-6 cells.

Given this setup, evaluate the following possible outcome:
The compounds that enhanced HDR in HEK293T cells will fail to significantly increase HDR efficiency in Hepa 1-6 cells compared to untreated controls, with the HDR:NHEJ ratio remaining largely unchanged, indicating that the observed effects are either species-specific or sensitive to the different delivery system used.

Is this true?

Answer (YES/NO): NO